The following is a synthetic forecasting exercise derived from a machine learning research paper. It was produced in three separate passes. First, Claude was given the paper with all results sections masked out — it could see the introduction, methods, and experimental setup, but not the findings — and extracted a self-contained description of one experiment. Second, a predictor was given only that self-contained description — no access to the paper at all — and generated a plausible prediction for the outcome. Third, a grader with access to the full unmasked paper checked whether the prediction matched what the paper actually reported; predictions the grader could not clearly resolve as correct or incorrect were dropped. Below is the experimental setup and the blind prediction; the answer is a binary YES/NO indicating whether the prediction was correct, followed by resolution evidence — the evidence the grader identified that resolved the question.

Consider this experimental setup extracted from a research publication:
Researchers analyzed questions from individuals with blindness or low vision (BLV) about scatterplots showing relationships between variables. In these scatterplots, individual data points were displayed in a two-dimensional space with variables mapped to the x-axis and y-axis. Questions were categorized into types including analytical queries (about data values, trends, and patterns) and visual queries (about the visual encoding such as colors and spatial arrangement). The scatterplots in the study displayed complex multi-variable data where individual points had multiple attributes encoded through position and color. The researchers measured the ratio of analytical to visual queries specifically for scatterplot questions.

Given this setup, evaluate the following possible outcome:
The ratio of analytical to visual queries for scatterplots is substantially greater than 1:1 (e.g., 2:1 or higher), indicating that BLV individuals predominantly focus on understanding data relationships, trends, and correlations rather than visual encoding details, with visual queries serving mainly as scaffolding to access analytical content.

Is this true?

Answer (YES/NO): YES